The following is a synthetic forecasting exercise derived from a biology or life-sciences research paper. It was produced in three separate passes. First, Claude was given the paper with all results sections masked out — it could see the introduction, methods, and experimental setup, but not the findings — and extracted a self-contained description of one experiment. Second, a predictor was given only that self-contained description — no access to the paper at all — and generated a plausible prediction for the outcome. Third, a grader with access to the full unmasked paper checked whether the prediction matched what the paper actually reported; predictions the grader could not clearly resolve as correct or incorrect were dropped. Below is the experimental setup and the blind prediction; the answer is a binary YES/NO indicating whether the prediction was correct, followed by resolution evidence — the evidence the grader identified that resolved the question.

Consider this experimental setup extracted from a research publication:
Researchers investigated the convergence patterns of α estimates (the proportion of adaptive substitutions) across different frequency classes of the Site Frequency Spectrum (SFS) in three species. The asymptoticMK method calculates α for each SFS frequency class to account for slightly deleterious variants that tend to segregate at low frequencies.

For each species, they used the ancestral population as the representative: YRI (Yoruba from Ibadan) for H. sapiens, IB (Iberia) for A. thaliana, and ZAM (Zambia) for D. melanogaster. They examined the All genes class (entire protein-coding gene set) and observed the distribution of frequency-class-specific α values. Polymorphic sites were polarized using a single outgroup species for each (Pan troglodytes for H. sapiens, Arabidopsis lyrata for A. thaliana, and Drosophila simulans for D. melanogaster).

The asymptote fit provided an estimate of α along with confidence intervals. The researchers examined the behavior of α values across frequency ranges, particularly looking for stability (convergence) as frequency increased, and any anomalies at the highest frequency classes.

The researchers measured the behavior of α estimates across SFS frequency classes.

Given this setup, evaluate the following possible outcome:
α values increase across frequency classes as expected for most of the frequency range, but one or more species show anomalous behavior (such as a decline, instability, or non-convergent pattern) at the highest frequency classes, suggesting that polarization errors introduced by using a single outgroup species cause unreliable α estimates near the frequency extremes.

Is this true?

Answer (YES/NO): YES